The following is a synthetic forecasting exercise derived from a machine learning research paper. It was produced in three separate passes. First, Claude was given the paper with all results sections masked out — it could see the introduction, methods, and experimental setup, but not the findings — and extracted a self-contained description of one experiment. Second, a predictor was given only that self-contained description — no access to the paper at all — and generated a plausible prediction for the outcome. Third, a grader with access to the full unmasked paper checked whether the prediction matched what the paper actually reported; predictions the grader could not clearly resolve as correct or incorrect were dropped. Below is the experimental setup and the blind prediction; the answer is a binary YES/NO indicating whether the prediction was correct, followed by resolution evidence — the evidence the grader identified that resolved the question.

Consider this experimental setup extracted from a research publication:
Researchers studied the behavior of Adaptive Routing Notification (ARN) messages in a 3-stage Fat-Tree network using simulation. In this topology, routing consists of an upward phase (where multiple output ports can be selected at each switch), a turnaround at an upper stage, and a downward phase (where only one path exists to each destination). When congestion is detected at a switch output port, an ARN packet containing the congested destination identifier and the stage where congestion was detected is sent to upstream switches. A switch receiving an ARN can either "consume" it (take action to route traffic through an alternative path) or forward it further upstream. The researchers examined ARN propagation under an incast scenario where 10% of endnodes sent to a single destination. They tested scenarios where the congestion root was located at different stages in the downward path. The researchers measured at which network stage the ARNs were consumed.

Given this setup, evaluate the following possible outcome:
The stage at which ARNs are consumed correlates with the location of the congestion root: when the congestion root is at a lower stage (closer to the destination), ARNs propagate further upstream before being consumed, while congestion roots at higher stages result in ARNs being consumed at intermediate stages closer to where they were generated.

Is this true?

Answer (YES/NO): YES